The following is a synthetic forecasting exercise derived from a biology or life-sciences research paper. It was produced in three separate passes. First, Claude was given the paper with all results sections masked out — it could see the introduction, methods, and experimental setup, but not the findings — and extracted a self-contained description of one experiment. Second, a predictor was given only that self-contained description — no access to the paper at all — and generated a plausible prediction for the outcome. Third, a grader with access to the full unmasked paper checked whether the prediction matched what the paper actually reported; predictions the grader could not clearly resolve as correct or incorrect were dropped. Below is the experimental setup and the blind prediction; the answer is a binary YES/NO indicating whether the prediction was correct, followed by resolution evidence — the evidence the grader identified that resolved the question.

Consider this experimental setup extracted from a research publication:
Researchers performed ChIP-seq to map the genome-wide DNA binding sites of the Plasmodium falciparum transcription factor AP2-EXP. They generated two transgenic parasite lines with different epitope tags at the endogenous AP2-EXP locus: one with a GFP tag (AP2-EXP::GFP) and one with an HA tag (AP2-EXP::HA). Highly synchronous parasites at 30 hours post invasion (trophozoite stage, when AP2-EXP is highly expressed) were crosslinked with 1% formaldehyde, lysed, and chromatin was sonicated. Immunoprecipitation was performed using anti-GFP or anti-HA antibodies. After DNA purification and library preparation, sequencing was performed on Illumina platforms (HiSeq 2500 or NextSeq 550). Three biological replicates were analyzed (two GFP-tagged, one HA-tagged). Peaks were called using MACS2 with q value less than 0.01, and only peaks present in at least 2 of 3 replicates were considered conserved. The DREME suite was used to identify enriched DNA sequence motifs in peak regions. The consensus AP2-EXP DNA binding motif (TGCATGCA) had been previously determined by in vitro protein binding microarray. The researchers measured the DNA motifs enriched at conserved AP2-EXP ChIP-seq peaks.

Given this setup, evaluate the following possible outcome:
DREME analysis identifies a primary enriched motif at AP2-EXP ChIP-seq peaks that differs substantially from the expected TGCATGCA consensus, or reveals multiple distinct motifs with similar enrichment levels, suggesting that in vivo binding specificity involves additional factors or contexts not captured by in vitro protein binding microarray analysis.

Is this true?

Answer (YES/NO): NO